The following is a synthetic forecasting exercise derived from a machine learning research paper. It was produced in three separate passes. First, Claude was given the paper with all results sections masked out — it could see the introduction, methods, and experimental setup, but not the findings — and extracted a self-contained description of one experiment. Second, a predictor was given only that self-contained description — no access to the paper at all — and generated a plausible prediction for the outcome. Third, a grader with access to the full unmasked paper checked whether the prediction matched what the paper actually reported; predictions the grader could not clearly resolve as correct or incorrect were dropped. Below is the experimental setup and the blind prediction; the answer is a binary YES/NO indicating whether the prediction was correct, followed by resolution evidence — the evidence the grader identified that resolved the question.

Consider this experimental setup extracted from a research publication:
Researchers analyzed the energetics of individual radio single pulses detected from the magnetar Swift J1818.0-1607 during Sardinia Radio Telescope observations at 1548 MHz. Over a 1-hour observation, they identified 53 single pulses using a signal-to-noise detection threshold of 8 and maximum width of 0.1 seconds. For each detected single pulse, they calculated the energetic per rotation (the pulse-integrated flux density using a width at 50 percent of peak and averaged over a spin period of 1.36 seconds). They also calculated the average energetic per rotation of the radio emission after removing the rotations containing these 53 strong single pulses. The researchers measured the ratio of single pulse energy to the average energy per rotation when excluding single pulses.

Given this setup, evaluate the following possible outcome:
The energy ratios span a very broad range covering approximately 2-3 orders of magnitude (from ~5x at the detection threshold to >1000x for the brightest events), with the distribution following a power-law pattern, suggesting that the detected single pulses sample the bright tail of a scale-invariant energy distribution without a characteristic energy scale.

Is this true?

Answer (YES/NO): NO